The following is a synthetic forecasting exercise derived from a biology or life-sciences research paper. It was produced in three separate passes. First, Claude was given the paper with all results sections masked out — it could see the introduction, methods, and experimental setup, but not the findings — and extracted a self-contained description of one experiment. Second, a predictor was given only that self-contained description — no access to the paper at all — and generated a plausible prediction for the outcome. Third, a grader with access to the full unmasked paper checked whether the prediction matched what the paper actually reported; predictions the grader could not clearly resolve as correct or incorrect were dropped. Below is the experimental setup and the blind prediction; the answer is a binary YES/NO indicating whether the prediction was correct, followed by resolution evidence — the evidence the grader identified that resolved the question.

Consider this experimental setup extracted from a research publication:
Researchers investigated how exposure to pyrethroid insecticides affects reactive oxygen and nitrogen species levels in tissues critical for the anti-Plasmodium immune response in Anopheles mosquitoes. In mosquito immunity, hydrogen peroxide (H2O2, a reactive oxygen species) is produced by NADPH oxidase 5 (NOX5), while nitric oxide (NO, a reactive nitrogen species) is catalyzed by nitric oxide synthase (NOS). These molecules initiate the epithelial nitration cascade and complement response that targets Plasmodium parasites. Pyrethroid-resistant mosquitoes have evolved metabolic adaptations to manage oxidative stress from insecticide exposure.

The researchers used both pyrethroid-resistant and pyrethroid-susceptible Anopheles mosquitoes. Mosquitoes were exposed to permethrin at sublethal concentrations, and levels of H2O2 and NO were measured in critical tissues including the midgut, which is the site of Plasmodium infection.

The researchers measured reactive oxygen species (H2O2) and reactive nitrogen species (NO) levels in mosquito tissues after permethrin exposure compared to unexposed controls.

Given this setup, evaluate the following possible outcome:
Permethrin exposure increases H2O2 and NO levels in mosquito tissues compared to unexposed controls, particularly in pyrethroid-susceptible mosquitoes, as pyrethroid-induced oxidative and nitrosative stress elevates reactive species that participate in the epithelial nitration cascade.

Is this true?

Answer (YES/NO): NO